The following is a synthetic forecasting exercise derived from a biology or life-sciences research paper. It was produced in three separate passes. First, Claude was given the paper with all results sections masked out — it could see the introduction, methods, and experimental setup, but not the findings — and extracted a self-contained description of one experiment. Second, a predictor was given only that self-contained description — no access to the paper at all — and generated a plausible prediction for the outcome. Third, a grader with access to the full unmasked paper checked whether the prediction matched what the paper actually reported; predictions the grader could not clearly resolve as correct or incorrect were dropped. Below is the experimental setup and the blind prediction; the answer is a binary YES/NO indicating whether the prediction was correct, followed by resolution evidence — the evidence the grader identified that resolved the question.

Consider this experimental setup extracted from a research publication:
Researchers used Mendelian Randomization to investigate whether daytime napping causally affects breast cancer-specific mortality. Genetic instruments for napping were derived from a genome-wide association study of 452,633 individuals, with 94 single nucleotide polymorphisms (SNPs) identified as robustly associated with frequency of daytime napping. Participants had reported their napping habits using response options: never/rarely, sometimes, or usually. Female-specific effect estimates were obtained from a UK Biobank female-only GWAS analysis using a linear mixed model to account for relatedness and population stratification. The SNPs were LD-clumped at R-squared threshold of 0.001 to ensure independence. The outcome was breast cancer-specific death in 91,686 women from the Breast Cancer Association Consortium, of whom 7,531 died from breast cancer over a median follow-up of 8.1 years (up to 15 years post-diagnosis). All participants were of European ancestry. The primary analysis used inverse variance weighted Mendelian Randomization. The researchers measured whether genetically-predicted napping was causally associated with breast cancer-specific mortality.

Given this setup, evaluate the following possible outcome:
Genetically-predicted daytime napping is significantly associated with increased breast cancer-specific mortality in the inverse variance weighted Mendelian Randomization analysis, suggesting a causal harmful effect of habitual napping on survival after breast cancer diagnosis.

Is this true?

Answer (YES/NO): NO